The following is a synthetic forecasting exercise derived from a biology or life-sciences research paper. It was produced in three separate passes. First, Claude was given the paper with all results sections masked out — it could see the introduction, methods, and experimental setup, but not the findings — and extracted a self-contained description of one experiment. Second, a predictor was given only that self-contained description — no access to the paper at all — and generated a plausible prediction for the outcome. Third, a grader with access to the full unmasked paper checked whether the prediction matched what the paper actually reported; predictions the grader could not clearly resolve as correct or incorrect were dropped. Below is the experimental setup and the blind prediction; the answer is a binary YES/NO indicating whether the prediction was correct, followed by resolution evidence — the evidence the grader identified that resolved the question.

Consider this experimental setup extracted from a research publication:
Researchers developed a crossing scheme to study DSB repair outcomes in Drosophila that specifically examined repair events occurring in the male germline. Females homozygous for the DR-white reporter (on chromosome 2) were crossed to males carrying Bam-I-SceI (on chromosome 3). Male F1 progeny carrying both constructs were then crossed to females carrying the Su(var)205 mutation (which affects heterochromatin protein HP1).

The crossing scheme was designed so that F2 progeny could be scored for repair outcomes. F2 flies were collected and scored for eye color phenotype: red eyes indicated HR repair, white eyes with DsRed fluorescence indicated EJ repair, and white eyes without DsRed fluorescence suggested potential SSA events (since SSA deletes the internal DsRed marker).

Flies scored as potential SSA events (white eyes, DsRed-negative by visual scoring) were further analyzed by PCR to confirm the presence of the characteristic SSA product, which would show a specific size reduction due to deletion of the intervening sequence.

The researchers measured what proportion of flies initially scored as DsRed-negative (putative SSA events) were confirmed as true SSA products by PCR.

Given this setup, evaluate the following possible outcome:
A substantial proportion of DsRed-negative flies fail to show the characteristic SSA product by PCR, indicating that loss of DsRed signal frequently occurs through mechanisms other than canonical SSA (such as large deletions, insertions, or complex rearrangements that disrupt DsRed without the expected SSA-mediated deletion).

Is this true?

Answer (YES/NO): NO